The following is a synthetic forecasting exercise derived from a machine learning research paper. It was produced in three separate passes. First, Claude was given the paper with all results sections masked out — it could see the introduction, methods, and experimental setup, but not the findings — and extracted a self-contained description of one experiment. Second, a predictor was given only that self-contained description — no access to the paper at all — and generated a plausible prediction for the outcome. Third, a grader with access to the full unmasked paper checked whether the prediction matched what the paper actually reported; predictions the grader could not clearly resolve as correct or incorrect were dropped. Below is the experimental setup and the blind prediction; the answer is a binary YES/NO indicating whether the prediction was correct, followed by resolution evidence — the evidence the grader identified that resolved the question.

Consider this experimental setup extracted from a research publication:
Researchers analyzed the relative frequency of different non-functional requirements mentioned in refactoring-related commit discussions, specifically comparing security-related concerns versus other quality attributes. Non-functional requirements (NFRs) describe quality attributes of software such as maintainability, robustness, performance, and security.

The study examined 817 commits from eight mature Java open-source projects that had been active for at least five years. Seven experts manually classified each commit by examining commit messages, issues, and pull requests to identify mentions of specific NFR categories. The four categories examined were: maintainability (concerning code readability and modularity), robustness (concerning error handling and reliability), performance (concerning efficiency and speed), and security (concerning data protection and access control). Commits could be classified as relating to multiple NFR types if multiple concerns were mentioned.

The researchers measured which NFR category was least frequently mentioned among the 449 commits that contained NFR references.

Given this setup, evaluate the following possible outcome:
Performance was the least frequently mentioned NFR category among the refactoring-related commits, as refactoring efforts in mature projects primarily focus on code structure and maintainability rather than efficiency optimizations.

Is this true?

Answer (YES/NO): NO